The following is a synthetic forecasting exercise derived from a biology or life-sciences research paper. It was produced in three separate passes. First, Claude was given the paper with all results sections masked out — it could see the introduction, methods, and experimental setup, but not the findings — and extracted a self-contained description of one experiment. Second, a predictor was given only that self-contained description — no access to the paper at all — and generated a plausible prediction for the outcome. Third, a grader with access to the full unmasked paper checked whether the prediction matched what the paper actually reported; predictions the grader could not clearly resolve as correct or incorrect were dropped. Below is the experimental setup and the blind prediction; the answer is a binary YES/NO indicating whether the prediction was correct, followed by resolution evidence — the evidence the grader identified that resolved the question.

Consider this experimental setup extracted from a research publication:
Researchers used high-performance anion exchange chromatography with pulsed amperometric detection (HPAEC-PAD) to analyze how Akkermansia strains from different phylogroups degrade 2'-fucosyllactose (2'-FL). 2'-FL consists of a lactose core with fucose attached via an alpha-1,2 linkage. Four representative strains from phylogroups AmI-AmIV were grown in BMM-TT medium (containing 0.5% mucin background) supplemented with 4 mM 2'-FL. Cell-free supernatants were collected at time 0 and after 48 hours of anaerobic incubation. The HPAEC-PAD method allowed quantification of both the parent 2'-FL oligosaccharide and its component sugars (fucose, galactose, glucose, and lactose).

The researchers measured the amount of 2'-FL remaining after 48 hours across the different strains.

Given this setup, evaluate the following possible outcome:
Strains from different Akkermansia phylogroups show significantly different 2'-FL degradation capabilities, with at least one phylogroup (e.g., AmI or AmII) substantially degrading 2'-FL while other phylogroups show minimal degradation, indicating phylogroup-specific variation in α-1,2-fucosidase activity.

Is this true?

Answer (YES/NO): NO